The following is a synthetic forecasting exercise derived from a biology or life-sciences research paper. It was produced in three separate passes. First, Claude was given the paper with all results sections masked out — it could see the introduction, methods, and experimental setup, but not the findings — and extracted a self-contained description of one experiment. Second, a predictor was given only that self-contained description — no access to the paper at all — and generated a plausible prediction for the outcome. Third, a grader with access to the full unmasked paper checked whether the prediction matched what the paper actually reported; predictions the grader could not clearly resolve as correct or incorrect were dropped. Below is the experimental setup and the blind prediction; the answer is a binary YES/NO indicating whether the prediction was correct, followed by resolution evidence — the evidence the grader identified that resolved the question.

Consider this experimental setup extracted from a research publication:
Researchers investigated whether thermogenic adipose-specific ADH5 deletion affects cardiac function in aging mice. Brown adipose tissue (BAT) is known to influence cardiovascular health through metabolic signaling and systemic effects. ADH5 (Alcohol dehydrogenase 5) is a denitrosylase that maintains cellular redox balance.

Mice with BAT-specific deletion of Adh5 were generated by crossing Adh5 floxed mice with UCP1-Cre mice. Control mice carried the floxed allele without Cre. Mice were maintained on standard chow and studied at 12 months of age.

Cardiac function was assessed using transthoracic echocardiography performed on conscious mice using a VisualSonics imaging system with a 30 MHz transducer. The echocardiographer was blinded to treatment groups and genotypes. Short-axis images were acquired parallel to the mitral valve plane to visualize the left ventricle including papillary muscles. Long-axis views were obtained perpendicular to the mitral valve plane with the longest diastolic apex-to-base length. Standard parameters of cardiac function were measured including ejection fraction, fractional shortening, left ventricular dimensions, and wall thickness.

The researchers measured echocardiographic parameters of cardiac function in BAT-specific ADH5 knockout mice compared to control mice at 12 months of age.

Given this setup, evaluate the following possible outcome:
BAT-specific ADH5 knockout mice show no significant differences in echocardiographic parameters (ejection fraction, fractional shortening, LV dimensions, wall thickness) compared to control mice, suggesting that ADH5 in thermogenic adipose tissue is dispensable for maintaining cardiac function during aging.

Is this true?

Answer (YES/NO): NO